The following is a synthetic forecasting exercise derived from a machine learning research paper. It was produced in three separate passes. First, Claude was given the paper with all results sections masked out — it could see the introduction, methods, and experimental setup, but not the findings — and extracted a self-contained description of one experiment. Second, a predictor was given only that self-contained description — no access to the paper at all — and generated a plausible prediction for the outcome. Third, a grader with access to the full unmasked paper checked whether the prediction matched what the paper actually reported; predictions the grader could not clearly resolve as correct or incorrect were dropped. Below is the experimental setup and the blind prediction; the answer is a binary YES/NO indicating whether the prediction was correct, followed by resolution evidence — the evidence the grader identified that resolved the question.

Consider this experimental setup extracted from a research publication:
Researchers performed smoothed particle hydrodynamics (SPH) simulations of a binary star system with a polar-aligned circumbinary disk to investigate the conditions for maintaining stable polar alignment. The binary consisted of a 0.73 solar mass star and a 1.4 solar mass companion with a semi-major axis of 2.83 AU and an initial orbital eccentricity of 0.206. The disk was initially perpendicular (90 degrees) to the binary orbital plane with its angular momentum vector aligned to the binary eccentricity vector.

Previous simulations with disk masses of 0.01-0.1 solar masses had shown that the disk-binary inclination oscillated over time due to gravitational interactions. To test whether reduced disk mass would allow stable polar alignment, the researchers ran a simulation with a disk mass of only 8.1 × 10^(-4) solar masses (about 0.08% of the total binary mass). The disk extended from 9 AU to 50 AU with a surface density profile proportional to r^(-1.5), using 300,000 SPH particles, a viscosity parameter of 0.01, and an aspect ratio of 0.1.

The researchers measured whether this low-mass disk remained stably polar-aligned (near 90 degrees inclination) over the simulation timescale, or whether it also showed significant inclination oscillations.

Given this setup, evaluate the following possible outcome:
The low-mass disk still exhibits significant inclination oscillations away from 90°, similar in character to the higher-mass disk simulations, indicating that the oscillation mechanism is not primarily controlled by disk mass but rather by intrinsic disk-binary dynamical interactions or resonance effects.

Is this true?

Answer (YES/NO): NO